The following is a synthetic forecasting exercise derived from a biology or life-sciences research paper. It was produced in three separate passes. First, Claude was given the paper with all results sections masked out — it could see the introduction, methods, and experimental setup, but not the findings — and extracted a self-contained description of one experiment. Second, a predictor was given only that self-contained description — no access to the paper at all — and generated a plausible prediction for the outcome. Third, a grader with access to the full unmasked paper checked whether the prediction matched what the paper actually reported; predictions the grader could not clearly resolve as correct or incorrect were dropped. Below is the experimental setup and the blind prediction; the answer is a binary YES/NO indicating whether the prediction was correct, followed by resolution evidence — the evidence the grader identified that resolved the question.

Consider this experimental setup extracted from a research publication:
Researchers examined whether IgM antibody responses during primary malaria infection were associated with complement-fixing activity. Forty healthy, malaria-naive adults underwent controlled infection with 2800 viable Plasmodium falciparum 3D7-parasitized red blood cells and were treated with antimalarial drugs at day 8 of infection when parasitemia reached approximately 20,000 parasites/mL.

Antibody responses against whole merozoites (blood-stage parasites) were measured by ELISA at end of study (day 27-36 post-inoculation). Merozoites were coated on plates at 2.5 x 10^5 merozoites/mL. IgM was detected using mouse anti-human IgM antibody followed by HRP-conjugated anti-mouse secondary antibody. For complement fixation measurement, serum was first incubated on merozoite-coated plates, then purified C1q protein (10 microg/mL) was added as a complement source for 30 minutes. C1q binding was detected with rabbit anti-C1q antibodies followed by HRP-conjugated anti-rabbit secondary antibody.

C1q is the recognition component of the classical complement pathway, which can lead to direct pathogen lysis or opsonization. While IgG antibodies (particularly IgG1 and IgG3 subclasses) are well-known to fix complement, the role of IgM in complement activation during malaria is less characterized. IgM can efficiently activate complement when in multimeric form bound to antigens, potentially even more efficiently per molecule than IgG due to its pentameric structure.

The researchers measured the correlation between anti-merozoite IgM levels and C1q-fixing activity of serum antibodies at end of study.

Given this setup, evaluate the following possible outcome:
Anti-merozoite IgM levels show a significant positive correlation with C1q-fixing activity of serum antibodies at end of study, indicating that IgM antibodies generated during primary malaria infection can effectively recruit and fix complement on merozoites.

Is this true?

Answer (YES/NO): NO